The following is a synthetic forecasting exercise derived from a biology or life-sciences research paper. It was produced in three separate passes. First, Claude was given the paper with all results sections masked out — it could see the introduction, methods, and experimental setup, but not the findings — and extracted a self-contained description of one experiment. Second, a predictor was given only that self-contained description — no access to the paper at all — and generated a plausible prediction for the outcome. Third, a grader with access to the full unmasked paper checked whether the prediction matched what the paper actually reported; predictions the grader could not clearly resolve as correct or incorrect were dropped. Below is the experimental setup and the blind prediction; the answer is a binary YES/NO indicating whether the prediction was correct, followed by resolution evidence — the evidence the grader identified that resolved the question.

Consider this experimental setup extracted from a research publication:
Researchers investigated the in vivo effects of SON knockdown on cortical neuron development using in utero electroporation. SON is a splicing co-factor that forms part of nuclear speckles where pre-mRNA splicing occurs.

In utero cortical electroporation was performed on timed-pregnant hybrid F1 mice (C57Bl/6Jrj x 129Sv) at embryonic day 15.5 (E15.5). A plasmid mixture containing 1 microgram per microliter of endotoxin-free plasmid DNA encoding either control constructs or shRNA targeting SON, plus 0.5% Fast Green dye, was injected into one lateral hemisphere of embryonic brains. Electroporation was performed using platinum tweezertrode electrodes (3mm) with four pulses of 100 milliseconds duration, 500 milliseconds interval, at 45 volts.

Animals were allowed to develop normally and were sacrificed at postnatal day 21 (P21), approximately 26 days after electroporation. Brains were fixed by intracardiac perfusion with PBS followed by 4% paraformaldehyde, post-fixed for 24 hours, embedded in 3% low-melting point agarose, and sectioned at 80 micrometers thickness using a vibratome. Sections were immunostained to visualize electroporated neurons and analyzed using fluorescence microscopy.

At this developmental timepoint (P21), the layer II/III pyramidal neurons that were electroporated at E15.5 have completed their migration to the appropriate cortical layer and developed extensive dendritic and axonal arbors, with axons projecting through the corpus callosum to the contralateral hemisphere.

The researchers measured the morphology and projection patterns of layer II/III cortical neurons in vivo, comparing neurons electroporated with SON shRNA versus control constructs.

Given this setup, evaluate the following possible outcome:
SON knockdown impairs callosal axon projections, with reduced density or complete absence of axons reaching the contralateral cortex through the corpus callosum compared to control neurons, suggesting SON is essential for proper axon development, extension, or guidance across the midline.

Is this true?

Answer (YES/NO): YES